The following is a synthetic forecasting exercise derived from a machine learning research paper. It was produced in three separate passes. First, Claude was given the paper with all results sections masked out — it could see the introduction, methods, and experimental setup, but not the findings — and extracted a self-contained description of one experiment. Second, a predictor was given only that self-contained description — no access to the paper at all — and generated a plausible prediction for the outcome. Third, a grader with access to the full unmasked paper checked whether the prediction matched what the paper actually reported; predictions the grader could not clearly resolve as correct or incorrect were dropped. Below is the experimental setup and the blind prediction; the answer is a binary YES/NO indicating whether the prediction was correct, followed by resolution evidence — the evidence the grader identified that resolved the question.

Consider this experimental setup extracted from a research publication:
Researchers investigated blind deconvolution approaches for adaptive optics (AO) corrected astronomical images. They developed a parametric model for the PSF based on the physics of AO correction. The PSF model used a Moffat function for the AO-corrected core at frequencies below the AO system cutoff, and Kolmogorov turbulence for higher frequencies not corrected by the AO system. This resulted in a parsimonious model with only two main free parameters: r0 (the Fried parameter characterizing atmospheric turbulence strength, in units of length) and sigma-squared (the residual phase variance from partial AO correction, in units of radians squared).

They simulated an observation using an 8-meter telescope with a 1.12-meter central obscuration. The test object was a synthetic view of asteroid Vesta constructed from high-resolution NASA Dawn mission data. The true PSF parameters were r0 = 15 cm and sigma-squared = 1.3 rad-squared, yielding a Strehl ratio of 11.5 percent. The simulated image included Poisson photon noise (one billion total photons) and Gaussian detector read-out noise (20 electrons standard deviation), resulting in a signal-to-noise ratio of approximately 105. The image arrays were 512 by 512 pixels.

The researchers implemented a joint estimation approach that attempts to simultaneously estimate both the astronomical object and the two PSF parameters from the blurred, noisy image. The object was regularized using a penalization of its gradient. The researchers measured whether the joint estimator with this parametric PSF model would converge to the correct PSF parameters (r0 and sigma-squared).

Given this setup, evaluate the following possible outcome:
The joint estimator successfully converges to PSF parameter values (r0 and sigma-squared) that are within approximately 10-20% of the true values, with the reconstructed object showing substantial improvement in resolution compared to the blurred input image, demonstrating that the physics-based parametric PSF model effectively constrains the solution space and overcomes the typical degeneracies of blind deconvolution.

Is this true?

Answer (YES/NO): NO